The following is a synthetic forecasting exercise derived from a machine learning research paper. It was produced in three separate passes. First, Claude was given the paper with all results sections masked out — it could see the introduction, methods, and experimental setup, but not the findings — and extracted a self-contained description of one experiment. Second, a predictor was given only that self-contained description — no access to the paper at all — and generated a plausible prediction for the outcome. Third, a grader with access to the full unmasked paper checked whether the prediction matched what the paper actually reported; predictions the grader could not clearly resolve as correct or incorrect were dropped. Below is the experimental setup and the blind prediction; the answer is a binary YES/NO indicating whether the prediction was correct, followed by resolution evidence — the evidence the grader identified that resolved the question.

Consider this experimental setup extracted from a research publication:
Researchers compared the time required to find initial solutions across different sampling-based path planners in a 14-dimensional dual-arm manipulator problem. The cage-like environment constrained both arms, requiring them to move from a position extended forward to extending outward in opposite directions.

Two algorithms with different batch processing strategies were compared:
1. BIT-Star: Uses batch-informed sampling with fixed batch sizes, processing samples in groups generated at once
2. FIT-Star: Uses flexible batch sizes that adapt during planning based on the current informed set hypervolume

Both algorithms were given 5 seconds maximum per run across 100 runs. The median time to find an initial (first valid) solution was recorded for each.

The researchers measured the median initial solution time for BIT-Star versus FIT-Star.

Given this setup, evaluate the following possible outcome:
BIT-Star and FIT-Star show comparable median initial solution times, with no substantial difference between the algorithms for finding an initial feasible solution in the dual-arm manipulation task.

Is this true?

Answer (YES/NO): NO